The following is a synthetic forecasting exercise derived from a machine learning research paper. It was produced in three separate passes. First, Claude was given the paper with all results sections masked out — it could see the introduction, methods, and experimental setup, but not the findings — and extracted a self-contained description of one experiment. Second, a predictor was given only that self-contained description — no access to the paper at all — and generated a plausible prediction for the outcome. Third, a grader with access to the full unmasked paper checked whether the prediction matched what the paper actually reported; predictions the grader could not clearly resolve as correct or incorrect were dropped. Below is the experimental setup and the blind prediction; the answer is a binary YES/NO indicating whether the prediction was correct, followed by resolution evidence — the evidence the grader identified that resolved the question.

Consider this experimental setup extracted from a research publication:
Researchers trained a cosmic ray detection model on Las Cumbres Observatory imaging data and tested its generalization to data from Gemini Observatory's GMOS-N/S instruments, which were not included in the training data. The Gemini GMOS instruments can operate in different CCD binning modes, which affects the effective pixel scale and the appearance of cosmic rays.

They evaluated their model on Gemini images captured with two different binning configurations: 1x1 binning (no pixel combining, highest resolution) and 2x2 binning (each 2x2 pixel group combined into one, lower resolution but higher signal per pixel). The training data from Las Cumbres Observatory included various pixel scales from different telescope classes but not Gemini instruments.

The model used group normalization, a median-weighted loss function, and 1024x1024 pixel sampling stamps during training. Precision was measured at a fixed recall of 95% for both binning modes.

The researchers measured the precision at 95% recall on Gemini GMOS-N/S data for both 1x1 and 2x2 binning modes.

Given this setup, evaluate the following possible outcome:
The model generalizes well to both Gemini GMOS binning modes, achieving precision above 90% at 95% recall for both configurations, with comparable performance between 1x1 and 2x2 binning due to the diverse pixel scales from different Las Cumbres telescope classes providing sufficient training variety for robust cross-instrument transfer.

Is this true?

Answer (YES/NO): NO